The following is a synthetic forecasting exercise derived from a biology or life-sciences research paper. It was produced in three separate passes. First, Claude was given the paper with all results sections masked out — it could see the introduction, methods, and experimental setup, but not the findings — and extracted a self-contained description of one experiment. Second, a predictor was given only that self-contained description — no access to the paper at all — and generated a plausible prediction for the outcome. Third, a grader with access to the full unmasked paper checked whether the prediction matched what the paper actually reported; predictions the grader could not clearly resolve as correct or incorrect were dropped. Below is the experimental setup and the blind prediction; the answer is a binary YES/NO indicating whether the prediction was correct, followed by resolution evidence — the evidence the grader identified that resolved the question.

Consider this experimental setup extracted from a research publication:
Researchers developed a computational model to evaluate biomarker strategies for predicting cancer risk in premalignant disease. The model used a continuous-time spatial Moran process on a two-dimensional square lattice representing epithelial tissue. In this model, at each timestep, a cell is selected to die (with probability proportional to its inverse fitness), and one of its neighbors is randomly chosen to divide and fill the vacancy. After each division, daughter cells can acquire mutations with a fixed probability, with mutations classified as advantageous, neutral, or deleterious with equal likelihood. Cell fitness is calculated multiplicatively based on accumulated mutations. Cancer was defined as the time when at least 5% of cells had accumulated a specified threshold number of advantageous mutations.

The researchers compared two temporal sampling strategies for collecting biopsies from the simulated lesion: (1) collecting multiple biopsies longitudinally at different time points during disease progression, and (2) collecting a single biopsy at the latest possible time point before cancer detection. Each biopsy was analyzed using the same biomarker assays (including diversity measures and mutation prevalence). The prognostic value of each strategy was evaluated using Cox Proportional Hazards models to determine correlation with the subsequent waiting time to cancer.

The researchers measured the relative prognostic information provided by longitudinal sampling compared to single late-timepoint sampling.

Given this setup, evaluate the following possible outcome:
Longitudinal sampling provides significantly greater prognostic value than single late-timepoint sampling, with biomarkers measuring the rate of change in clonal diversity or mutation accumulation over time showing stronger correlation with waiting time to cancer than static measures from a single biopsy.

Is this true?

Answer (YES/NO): NO